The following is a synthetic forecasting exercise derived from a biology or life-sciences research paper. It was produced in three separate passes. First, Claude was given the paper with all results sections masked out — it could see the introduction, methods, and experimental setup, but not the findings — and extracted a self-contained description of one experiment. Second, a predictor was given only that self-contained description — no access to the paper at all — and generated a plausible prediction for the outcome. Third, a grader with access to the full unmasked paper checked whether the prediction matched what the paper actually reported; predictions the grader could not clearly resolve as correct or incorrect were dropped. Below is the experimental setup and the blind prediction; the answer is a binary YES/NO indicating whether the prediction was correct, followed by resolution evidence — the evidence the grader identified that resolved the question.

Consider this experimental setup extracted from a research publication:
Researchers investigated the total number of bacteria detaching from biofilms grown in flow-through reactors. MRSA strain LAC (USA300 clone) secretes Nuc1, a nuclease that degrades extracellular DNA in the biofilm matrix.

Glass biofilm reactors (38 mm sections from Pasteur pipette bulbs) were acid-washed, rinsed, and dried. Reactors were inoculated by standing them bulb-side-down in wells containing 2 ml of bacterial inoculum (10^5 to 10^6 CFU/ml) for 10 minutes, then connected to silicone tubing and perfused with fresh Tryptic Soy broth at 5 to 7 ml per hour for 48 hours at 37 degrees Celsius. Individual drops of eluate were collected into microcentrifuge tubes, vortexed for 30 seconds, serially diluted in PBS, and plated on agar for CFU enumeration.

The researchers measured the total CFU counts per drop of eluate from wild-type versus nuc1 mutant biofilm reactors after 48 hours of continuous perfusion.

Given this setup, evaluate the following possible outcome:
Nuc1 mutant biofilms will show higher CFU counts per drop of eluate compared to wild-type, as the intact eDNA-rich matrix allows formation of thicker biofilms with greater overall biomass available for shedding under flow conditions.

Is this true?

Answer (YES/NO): YES